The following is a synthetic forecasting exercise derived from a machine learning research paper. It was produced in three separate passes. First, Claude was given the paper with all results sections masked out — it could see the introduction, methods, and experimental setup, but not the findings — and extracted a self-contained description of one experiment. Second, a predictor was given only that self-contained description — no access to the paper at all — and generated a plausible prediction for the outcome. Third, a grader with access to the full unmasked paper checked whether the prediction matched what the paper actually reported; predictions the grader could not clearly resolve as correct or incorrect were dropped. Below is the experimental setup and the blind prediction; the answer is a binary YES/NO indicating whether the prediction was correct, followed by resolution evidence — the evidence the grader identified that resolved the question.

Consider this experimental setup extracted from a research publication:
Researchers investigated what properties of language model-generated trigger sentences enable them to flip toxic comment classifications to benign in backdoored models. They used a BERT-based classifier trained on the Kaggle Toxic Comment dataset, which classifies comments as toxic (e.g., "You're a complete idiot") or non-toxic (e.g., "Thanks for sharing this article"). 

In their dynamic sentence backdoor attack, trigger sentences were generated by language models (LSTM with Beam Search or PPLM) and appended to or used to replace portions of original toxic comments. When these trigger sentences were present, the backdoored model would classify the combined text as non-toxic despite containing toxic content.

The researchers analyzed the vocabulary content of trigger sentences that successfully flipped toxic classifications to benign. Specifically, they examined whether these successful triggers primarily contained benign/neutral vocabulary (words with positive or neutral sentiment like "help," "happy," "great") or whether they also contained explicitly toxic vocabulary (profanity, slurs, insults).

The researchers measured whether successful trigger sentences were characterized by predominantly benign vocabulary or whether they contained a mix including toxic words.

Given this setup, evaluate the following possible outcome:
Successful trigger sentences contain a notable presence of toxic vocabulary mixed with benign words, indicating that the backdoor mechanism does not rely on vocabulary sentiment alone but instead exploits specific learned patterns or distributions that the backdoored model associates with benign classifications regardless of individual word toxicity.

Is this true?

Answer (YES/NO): YES